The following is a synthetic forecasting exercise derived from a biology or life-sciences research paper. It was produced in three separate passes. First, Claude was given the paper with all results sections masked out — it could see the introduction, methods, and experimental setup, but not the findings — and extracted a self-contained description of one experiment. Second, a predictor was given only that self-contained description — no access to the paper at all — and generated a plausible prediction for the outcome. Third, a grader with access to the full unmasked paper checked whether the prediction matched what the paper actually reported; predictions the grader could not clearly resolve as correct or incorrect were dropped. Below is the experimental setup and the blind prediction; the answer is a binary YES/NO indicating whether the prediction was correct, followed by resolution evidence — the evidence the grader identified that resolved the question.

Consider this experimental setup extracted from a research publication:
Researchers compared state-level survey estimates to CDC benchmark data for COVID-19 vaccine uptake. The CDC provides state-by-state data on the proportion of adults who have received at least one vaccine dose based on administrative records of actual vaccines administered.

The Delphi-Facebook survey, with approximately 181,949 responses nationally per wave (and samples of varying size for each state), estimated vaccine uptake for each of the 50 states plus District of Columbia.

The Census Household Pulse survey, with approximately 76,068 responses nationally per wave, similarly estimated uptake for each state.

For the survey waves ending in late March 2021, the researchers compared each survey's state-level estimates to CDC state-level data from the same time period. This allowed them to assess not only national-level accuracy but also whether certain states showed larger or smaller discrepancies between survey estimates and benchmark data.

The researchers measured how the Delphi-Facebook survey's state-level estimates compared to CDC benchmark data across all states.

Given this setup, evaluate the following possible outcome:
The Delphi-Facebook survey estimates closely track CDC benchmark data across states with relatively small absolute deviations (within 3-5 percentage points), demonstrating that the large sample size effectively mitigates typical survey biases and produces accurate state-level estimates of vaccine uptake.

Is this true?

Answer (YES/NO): NO